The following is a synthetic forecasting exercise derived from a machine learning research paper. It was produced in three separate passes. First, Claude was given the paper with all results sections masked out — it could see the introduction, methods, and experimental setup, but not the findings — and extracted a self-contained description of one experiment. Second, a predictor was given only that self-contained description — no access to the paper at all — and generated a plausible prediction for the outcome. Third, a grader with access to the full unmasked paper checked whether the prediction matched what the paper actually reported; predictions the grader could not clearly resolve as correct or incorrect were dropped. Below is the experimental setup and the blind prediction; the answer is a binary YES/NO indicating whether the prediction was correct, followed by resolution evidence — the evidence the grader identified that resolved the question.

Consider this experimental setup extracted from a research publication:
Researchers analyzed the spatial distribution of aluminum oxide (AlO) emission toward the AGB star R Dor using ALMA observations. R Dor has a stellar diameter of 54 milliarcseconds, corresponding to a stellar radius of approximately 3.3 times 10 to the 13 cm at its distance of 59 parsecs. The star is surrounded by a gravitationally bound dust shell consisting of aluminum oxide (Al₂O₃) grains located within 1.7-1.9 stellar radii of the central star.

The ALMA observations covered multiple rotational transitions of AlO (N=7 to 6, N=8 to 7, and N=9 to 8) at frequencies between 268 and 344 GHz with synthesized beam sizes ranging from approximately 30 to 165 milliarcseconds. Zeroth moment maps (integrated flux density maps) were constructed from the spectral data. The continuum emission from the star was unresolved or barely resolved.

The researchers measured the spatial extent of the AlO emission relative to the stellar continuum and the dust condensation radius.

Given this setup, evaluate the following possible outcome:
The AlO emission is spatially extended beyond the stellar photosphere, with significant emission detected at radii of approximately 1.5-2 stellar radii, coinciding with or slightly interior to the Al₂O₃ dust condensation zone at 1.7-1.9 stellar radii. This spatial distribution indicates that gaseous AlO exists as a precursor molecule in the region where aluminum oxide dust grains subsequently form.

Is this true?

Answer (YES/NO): NO